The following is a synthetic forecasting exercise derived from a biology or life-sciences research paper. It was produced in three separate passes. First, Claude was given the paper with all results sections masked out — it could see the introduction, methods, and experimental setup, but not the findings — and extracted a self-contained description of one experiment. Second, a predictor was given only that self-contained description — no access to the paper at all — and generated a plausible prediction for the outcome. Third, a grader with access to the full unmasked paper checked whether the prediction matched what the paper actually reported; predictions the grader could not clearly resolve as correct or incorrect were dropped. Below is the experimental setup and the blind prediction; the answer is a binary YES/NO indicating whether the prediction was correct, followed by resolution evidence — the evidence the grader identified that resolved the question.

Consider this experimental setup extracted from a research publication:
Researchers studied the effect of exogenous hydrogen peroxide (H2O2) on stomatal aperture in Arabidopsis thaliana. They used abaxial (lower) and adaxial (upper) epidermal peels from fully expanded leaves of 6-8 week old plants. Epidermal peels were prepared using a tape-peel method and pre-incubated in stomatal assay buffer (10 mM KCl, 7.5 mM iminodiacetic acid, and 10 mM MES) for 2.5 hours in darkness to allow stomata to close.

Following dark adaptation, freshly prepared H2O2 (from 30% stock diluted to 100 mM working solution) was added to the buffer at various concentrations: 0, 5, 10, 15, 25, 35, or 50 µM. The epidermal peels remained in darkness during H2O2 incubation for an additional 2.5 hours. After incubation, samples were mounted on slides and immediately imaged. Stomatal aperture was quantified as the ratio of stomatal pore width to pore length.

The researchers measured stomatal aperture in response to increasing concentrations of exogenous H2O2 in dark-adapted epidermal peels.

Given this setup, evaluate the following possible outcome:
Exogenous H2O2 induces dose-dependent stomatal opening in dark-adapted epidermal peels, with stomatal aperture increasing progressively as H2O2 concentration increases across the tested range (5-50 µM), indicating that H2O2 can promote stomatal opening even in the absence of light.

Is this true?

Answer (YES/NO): NO